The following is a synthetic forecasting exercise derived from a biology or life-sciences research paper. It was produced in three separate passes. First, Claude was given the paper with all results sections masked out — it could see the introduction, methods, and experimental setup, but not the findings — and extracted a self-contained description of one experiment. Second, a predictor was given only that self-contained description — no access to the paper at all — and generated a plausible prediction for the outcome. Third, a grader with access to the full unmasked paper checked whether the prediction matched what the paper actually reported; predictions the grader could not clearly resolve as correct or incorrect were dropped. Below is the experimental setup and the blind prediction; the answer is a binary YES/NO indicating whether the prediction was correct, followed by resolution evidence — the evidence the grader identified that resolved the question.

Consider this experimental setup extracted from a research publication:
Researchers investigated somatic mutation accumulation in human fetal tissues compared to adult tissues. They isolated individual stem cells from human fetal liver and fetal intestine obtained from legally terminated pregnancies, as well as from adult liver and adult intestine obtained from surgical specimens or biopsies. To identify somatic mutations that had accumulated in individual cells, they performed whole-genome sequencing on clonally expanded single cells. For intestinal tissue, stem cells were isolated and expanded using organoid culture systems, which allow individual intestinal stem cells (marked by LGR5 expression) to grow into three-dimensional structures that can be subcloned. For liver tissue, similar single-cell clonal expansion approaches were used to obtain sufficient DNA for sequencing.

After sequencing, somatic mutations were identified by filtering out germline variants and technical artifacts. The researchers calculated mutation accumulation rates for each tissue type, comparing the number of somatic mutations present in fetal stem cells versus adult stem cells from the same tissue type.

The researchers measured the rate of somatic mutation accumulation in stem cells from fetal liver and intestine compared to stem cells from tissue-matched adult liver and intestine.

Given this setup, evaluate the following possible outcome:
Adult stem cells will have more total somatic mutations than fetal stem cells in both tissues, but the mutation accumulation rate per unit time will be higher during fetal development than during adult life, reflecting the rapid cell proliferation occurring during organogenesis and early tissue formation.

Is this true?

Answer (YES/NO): YES